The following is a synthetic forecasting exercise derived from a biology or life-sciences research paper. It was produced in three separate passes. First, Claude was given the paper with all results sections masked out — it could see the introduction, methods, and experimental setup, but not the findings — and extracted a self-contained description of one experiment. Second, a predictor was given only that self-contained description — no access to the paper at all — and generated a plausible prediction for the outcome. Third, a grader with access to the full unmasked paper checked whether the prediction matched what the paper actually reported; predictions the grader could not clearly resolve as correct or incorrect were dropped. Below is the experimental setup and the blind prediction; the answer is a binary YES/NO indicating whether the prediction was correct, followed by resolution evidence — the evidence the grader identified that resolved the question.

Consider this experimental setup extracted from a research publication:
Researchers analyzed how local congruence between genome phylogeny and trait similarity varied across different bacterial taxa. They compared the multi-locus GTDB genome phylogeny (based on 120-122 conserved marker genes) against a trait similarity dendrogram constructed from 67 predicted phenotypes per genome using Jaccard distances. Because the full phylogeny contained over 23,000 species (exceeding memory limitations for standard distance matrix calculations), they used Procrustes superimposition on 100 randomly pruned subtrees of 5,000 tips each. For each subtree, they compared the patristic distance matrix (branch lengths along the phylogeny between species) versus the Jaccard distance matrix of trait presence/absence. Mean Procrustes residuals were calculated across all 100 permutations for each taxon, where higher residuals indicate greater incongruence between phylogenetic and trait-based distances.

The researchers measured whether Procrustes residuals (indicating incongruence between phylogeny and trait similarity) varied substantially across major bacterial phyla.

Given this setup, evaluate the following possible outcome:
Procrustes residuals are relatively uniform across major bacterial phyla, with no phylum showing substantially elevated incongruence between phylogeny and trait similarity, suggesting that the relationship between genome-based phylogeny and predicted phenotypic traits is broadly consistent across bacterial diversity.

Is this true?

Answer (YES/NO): NO